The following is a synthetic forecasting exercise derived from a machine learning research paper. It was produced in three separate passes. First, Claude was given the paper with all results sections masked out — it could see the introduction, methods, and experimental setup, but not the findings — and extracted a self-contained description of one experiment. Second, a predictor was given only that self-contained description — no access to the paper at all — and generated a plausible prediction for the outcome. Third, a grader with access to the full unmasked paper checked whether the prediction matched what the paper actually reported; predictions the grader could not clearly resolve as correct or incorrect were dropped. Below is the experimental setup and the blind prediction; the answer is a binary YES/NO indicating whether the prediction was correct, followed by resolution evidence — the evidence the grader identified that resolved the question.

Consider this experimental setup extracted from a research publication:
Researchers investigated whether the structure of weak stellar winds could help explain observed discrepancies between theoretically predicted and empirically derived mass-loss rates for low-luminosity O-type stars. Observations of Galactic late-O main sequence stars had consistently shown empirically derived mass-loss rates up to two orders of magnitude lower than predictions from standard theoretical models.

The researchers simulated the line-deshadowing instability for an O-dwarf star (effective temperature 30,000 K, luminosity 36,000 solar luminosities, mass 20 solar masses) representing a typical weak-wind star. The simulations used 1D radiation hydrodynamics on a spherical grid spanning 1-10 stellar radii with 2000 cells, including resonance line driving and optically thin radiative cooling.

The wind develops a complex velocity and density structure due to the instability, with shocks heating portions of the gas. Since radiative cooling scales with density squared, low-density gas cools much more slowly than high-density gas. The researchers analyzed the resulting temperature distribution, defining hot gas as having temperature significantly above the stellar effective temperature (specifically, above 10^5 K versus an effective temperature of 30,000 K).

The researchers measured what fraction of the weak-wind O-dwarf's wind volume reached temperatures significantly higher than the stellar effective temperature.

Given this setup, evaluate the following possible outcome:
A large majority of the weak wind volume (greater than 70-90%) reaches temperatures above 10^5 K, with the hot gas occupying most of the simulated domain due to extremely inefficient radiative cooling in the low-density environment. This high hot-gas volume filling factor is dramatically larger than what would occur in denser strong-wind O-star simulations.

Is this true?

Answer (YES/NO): NO